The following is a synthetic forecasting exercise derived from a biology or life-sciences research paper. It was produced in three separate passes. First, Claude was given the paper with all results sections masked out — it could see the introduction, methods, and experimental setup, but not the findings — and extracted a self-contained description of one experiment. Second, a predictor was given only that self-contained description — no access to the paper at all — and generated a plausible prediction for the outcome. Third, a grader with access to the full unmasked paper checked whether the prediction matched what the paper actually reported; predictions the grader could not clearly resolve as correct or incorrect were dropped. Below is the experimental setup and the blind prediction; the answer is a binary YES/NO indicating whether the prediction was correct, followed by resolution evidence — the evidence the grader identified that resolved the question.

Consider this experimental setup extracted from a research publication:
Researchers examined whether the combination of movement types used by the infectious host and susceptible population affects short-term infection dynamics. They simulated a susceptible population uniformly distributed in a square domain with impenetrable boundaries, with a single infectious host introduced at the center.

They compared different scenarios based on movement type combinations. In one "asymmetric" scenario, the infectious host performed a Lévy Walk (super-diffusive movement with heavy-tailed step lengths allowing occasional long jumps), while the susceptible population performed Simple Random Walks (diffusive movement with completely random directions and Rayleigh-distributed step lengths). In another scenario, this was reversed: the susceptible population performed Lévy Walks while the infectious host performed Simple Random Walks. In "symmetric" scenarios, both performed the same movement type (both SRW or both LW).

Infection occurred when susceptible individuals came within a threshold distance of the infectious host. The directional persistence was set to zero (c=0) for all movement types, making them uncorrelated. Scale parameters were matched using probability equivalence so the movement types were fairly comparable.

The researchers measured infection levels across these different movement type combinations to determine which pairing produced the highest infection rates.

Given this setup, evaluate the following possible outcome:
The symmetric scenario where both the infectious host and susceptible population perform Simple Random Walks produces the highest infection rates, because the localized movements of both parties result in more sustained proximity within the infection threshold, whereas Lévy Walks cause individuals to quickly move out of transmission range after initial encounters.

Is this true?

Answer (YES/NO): NO